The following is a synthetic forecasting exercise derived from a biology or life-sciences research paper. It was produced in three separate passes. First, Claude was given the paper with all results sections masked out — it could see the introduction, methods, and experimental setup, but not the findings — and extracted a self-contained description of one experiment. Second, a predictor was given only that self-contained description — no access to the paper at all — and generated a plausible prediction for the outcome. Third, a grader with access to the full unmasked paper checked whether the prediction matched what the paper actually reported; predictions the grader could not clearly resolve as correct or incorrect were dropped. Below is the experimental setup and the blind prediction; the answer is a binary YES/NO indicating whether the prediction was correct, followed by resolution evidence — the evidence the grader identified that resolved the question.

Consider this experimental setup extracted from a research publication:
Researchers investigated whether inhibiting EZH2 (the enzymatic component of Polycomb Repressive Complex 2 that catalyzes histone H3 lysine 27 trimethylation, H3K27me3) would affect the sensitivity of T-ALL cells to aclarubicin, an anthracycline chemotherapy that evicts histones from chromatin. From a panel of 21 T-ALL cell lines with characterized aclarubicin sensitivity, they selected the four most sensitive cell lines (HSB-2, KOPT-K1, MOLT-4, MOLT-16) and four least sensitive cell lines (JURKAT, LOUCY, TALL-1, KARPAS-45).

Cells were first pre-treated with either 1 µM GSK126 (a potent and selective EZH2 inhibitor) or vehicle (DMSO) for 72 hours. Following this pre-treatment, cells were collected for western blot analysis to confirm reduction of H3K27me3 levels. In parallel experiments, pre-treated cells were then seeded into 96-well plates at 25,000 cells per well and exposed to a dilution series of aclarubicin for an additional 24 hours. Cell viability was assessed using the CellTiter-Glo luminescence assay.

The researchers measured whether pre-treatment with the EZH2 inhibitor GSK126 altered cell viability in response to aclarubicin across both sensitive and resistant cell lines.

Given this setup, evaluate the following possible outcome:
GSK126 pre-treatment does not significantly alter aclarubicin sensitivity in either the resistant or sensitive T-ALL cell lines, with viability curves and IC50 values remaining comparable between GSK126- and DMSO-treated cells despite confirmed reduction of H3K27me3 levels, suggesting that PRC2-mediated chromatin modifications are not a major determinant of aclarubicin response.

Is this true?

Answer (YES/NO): YES